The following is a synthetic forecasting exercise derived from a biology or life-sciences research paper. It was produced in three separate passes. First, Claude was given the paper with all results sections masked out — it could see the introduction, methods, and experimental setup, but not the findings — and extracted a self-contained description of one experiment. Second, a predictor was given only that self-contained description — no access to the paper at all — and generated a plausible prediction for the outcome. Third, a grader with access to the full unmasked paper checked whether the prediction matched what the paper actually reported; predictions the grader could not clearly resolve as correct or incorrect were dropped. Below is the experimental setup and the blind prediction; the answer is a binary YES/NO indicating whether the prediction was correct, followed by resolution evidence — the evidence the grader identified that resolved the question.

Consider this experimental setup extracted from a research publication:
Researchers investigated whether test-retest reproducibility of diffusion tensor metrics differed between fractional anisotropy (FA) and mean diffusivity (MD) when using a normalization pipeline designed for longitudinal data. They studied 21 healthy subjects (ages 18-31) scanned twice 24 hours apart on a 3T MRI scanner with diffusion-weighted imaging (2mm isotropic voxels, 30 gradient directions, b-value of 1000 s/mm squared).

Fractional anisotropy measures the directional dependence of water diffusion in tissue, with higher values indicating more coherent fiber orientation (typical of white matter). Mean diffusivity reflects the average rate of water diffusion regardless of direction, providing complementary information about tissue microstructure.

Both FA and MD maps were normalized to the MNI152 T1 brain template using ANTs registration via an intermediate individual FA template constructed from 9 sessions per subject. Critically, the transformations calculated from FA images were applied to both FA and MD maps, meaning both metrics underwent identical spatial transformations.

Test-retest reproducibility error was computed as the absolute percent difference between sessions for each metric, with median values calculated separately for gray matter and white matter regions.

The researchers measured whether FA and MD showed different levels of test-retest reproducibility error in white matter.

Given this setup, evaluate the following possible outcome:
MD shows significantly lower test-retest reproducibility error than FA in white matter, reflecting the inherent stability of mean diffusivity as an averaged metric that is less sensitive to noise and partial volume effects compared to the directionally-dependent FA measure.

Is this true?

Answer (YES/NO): YES